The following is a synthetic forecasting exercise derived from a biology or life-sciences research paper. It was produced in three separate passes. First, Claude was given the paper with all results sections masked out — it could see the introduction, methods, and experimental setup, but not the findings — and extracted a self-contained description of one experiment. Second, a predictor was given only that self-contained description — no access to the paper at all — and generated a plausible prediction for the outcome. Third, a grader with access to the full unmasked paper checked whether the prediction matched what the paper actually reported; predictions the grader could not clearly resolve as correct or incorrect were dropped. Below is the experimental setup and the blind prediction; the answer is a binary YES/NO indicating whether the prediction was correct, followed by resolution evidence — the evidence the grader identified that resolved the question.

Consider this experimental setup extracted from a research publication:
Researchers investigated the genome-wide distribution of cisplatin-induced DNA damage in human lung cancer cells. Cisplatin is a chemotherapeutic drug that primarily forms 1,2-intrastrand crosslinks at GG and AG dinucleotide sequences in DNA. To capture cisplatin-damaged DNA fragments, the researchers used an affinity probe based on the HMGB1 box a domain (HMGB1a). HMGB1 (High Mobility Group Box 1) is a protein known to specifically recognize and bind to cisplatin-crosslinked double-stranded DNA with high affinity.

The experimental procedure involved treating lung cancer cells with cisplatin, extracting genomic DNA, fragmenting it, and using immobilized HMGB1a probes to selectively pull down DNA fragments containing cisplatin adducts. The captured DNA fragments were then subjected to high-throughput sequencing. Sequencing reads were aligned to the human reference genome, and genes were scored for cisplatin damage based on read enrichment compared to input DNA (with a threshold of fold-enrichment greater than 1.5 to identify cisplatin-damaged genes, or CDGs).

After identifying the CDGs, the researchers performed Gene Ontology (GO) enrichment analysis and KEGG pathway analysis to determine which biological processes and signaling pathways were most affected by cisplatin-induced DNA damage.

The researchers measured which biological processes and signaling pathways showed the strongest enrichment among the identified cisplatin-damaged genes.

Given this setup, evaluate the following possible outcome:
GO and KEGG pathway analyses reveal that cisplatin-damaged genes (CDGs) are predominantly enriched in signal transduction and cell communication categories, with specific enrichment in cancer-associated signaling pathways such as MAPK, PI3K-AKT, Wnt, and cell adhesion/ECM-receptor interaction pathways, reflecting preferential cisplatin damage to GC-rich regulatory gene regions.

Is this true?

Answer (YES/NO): NO